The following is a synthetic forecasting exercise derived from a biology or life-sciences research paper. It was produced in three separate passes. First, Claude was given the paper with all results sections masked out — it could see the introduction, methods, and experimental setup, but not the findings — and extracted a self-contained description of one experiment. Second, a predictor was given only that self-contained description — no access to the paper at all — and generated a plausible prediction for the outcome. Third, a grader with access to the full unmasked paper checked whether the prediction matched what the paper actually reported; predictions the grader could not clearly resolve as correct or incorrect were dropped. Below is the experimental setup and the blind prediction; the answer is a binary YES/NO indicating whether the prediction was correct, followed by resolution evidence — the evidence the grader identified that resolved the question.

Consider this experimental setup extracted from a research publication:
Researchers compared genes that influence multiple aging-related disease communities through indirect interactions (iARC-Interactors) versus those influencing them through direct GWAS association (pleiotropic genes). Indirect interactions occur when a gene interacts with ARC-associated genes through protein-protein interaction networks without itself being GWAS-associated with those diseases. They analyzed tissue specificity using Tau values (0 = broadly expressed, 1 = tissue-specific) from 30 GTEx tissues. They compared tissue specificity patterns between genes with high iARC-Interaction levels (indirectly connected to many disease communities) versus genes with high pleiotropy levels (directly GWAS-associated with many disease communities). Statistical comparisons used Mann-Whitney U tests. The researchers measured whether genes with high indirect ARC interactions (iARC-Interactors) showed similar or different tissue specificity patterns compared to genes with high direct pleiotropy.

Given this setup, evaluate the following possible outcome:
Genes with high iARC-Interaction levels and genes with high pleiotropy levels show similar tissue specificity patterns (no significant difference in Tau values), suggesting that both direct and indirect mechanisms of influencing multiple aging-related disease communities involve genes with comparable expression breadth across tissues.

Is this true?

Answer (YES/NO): NO